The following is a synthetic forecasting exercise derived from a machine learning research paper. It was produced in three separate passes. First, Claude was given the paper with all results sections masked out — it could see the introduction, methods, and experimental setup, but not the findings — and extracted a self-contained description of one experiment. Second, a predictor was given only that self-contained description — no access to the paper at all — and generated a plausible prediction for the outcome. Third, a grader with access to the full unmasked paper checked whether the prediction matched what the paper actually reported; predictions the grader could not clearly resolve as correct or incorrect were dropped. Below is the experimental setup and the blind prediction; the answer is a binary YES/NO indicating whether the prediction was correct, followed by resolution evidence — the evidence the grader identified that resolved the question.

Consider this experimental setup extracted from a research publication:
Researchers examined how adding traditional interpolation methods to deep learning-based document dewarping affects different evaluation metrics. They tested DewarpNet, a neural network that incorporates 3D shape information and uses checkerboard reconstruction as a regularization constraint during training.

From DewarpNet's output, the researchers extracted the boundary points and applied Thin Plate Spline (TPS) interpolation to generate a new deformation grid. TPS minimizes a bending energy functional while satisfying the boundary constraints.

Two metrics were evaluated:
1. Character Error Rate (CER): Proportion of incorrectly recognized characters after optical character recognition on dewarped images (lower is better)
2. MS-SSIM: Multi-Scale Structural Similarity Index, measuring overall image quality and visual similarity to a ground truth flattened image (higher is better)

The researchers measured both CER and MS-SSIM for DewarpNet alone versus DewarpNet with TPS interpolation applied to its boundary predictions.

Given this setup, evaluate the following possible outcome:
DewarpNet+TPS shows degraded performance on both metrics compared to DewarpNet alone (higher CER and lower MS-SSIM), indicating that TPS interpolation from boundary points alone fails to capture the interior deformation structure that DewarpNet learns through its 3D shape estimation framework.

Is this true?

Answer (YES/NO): YES